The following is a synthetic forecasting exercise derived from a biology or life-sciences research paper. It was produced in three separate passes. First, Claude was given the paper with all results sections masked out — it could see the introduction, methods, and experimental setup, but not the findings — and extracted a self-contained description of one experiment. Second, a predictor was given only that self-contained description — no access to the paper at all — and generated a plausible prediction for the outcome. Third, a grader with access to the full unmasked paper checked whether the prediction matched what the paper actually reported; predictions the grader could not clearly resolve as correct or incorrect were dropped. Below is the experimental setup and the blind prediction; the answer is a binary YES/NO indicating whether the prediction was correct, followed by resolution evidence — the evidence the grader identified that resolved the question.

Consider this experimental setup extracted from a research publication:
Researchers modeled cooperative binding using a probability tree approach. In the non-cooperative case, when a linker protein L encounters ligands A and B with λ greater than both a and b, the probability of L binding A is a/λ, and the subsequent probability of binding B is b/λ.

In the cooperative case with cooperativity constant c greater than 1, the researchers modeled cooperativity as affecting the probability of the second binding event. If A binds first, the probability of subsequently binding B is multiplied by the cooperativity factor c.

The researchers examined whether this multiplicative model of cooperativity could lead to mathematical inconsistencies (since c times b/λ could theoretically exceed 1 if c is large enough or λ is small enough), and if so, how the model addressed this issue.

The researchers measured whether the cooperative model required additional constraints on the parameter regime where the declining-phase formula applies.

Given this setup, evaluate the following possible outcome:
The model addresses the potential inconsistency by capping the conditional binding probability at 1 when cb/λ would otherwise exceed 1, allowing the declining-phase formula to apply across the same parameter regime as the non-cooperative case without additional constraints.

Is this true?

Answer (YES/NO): NO